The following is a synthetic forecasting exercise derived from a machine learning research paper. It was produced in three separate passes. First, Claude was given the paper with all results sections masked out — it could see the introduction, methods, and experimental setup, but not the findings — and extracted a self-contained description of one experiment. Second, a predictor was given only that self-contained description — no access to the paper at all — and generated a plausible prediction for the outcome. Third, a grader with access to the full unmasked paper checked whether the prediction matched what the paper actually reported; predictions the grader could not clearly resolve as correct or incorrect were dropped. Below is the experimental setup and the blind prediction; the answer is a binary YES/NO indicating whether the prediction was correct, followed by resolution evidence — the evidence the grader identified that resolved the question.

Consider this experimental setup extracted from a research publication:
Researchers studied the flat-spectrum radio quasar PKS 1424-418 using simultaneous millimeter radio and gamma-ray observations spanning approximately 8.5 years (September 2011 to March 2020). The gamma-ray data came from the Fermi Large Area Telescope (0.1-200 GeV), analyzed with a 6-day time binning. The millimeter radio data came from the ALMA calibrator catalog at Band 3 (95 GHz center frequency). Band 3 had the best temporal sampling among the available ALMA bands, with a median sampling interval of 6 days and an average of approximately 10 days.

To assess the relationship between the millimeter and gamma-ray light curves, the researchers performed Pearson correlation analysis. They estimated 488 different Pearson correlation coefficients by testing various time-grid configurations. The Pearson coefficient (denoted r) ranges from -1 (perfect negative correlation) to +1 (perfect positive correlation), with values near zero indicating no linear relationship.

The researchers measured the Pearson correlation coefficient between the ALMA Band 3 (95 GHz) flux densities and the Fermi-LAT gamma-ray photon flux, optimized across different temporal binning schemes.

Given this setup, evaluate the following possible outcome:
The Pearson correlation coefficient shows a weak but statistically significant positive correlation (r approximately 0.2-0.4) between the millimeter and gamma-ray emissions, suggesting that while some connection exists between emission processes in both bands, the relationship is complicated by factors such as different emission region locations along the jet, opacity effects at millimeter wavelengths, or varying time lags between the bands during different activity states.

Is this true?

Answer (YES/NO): NO